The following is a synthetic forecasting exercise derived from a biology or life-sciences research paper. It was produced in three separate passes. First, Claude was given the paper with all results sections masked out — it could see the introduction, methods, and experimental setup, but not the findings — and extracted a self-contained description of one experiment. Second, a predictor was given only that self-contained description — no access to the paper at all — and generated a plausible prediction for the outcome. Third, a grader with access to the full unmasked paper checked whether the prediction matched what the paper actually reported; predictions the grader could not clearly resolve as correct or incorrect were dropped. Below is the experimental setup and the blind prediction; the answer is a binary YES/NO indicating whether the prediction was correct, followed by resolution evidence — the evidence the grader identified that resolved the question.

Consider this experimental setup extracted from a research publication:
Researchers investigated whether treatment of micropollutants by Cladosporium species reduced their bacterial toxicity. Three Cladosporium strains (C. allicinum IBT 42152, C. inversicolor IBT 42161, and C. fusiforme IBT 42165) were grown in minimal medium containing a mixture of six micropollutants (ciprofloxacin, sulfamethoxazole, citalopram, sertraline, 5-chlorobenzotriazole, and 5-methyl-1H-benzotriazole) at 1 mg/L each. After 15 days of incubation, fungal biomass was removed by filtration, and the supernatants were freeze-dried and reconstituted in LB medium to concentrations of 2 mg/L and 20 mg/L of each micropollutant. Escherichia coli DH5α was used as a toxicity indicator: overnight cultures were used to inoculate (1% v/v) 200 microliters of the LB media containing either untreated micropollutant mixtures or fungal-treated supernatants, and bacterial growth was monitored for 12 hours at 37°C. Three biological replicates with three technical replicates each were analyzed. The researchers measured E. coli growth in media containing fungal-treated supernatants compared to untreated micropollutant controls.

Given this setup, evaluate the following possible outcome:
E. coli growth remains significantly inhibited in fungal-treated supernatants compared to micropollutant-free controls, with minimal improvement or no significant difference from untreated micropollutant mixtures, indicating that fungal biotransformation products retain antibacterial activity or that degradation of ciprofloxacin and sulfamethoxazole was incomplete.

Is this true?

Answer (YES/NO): NO